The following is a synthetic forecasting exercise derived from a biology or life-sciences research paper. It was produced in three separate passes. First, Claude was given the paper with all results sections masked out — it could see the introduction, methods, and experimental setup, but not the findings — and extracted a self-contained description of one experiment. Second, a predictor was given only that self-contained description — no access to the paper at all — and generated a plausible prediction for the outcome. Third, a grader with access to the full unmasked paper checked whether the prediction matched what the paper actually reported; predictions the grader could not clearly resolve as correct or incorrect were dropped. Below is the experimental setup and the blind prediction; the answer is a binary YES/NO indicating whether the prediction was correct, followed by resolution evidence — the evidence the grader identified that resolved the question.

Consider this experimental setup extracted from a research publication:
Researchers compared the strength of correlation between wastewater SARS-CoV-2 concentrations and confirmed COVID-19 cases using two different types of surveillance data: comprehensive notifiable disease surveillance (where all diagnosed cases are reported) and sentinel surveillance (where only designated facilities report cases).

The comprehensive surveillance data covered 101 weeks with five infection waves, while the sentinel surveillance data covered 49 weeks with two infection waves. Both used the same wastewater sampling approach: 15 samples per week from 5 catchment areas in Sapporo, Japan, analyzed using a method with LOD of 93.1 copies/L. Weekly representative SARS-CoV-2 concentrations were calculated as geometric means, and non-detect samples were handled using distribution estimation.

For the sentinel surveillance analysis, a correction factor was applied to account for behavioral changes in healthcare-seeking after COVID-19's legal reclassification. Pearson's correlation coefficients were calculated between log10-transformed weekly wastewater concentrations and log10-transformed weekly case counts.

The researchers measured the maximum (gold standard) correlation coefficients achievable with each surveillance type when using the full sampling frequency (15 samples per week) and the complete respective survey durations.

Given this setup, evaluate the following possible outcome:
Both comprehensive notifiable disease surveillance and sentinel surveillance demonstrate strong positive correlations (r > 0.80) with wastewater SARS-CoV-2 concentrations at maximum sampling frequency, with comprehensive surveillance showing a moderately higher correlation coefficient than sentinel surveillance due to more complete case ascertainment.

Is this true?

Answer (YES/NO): NO